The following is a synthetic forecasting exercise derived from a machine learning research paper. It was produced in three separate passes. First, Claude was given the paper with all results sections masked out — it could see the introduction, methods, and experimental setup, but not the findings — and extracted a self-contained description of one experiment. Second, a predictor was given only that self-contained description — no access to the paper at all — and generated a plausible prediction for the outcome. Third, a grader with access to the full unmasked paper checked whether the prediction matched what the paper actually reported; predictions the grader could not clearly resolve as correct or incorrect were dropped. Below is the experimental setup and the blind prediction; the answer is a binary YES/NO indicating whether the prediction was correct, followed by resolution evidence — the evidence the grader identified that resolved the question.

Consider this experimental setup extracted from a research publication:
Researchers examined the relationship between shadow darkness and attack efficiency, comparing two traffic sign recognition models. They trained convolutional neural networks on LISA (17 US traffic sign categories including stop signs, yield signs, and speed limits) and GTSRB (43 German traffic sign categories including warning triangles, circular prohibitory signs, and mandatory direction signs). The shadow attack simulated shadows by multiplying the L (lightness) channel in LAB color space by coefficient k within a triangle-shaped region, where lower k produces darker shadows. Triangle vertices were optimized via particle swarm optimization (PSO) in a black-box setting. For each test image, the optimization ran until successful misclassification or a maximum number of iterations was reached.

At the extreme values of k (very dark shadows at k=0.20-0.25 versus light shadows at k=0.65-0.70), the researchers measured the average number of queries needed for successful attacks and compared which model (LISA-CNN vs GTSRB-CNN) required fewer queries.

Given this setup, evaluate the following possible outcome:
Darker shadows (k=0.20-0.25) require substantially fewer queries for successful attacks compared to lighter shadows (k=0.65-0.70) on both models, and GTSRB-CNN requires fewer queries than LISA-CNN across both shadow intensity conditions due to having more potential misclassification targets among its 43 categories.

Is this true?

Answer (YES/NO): NO